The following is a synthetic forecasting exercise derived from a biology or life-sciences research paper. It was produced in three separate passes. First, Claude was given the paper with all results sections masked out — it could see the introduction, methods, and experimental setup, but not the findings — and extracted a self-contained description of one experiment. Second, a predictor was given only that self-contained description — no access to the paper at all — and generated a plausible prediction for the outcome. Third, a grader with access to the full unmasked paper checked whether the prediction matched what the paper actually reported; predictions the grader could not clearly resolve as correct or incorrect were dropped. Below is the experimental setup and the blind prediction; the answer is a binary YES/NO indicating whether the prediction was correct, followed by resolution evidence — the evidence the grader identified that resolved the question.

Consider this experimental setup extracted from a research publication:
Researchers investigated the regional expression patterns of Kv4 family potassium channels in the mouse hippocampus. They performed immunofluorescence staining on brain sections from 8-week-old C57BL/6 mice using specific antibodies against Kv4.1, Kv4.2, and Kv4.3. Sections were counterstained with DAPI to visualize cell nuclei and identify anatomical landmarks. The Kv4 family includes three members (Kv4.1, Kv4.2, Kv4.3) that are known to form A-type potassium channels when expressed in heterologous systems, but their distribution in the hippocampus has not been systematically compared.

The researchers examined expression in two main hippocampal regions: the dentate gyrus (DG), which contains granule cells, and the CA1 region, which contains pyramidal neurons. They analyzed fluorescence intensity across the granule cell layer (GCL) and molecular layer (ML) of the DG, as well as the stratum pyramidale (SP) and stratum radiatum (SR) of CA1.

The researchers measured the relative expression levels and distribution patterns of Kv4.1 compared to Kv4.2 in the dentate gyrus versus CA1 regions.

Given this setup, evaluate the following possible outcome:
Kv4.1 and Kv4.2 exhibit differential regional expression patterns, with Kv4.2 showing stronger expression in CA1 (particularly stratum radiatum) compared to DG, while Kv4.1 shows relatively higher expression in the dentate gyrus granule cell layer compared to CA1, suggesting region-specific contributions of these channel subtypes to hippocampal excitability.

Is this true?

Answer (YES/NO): NO